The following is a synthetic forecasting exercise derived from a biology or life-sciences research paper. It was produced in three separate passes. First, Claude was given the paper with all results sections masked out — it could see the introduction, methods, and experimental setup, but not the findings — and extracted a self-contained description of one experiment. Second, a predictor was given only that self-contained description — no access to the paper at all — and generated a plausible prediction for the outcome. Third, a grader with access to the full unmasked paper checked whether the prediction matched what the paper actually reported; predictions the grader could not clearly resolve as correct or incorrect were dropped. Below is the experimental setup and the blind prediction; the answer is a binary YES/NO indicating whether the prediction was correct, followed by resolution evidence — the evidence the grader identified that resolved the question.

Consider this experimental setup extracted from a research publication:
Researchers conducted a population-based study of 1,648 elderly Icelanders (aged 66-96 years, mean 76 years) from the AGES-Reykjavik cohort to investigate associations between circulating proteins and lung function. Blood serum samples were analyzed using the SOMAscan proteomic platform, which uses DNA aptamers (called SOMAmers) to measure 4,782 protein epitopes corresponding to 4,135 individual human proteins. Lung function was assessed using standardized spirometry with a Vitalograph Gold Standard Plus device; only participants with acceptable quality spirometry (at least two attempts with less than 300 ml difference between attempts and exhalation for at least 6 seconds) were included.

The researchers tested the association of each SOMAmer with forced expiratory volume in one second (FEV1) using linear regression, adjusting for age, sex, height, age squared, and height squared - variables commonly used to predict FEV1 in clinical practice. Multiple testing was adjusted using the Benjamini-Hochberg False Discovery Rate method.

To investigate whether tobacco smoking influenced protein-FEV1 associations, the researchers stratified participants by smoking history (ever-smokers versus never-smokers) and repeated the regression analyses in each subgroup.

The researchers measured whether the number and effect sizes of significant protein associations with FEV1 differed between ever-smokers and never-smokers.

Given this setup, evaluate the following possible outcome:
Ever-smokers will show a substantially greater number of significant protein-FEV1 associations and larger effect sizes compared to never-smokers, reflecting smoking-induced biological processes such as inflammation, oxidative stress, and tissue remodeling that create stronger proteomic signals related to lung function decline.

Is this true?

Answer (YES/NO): YES